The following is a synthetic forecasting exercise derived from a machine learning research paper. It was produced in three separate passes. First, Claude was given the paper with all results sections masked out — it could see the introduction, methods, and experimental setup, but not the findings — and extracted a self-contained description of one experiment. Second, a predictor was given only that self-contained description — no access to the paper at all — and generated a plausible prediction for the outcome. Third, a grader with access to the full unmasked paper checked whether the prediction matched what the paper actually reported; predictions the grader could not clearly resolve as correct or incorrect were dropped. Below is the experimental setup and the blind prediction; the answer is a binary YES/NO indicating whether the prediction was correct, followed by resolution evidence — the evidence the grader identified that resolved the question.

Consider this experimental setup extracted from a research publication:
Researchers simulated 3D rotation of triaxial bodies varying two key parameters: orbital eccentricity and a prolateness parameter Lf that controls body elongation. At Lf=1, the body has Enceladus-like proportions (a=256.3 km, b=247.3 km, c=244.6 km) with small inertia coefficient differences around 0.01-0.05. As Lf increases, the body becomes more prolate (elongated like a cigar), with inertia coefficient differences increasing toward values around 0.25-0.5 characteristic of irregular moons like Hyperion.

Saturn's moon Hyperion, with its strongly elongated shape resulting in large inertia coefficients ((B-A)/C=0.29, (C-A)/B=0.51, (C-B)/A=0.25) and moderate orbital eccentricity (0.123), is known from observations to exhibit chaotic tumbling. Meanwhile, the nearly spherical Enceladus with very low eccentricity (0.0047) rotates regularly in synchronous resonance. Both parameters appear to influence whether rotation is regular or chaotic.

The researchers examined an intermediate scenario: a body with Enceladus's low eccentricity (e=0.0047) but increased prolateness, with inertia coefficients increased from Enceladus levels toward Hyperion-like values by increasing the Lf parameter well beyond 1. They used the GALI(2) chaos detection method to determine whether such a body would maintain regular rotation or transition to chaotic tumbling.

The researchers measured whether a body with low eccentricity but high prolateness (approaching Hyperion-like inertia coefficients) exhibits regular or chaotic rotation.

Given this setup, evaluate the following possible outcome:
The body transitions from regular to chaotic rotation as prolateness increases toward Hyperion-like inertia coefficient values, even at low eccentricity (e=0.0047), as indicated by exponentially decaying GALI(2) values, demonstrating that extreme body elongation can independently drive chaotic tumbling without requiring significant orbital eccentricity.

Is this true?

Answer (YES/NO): YES